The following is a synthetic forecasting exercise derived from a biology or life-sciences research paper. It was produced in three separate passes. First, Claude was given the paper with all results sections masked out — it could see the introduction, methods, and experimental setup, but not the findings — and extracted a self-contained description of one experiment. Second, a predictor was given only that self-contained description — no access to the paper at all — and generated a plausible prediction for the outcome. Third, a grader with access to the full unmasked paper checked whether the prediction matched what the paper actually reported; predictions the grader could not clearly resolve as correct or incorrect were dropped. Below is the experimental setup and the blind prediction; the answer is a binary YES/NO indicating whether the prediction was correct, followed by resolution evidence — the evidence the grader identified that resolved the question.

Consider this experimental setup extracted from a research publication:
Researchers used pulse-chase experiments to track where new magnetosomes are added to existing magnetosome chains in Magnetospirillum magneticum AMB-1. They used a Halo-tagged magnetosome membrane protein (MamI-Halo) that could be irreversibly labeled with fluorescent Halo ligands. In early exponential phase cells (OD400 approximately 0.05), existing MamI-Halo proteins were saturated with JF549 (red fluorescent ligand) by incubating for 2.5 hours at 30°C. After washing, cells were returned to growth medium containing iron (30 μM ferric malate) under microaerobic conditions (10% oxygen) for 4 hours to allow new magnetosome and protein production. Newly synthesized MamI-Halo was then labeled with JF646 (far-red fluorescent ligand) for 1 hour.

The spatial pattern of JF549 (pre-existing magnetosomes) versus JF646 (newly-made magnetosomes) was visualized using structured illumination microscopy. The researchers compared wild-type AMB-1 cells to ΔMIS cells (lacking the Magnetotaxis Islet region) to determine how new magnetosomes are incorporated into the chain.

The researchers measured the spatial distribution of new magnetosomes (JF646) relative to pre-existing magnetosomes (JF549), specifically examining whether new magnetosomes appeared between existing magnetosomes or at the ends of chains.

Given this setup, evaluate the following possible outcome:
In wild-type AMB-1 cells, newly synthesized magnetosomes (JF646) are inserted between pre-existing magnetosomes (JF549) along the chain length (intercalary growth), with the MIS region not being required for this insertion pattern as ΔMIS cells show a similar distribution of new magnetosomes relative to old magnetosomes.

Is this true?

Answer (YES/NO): NO